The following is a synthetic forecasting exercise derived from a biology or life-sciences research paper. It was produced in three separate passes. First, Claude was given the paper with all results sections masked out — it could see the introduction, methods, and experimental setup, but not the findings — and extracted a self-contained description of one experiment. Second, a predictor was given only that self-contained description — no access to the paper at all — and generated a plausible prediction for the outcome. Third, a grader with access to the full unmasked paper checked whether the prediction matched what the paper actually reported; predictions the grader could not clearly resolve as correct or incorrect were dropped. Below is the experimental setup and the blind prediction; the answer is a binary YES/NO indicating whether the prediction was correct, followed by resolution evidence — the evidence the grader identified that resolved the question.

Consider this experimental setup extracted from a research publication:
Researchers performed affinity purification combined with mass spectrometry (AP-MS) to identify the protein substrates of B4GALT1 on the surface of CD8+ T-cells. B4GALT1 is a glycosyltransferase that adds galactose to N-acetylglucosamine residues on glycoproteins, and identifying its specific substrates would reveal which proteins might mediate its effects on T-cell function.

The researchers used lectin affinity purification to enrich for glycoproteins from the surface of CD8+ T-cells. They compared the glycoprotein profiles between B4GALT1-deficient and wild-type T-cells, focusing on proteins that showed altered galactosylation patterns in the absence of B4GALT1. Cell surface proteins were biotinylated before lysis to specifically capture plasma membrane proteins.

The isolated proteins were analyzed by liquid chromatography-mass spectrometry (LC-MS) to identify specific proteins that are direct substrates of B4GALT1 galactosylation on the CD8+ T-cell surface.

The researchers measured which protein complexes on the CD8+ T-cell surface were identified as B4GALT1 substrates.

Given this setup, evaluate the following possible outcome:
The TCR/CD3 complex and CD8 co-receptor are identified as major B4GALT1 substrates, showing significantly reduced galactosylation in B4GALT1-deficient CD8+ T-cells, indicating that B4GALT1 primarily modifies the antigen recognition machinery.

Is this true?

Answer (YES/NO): YES